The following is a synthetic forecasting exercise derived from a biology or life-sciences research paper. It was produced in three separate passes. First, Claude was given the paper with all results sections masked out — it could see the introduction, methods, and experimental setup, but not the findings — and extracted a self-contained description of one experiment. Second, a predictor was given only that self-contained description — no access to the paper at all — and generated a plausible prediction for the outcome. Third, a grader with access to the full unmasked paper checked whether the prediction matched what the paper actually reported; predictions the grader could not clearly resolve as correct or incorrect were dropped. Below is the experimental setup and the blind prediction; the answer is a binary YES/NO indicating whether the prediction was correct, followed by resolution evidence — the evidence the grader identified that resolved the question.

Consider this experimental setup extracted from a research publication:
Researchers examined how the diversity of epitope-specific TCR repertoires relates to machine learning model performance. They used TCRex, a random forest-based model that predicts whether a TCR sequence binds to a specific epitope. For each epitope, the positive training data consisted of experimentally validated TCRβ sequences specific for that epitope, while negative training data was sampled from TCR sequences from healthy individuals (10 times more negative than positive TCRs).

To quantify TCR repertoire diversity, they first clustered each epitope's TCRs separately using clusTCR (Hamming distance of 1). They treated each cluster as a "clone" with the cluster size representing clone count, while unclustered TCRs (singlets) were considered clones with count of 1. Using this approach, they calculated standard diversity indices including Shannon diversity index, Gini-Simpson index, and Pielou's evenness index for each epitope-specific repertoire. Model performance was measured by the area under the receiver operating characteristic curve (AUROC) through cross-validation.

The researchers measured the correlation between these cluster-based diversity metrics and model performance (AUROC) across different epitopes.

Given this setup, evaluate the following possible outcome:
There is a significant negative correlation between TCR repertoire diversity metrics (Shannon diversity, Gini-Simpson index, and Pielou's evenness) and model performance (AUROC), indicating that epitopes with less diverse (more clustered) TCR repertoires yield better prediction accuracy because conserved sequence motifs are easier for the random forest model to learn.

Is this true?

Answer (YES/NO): NO